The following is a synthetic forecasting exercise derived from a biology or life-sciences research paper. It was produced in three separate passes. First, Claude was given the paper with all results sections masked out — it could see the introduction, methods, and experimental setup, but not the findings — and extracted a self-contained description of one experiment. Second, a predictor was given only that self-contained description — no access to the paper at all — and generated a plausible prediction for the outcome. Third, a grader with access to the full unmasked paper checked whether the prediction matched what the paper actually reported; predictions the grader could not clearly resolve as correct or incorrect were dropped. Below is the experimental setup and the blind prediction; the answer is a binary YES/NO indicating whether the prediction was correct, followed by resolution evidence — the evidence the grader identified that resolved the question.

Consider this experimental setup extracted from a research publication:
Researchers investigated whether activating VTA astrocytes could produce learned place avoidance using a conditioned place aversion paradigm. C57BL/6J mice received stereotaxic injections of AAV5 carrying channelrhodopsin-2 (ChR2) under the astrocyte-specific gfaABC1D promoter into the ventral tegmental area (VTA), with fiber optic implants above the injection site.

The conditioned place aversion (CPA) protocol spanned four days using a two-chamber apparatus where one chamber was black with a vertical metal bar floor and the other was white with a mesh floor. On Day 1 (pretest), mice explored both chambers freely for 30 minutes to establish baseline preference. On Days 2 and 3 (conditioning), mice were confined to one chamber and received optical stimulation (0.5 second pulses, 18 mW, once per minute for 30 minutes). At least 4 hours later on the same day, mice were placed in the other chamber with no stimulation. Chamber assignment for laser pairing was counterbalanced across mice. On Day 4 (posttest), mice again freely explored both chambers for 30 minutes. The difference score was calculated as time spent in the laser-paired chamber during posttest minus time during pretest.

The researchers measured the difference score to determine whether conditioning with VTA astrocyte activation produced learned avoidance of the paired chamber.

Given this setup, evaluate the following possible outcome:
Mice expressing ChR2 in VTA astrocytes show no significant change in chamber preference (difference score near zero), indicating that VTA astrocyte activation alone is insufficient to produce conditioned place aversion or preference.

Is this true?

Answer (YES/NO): NO